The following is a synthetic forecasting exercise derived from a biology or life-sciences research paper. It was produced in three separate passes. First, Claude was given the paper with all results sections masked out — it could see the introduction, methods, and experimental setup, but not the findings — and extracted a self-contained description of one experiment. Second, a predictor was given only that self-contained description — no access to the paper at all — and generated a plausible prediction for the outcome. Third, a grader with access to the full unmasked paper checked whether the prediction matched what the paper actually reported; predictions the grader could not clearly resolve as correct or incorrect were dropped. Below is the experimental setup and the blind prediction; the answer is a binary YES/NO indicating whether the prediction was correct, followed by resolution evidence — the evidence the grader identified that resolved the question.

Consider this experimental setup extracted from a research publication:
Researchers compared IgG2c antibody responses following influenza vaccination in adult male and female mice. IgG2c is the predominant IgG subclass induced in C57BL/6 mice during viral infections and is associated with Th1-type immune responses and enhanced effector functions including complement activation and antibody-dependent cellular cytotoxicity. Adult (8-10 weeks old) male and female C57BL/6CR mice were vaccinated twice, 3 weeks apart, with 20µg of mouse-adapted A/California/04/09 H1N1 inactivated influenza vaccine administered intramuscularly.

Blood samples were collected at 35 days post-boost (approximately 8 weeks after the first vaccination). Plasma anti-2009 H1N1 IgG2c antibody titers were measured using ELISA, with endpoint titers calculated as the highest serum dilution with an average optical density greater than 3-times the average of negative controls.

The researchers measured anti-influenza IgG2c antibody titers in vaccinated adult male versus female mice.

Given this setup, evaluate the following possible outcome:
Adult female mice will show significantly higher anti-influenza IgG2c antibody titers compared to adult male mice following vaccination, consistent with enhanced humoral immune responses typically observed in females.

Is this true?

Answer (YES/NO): YES